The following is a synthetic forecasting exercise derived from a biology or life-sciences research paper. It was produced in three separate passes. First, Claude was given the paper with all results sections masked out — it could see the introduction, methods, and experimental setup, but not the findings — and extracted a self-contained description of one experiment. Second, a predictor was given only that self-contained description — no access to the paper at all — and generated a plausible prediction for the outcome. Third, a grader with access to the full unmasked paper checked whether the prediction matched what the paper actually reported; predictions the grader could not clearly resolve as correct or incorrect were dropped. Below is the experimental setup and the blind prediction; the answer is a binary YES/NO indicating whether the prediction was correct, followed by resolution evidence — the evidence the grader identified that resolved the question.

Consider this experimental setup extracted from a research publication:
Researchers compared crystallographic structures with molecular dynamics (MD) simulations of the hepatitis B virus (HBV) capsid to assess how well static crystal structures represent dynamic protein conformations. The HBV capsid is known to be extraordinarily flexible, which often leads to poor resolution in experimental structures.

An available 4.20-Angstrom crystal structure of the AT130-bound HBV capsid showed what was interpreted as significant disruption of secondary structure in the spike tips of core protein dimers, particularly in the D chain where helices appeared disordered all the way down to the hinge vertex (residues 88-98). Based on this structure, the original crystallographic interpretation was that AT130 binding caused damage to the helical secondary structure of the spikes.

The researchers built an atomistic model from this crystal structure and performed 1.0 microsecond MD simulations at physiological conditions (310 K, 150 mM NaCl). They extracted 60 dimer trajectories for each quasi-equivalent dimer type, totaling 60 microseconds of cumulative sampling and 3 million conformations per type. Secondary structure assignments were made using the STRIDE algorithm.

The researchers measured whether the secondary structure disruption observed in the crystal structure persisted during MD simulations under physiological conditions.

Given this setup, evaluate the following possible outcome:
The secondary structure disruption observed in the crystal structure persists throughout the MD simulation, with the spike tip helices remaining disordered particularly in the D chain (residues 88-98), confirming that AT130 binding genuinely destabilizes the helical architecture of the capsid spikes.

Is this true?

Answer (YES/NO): NO